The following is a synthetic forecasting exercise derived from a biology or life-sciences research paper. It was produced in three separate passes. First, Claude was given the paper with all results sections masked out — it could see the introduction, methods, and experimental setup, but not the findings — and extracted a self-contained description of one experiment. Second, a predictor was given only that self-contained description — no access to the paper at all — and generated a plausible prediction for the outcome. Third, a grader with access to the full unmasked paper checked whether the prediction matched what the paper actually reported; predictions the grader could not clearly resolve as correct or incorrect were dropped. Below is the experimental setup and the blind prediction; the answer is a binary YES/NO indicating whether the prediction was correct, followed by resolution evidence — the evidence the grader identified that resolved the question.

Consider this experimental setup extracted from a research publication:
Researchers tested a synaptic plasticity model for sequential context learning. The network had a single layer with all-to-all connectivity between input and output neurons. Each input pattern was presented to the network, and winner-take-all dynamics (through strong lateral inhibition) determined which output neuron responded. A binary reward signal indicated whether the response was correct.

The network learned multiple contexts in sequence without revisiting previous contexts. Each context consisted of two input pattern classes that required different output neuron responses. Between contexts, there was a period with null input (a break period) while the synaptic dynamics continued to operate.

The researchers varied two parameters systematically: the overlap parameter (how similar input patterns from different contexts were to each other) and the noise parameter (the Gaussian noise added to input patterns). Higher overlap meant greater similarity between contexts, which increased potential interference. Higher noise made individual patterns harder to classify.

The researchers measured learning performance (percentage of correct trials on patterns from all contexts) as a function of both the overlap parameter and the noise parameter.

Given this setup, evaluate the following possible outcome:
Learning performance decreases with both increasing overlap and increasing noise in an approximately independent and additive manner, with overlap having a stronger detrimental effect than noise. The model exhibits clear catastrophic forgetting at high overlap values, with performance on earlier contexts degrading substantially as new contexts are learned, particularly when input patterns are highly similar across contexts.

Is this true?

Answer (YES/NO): NO